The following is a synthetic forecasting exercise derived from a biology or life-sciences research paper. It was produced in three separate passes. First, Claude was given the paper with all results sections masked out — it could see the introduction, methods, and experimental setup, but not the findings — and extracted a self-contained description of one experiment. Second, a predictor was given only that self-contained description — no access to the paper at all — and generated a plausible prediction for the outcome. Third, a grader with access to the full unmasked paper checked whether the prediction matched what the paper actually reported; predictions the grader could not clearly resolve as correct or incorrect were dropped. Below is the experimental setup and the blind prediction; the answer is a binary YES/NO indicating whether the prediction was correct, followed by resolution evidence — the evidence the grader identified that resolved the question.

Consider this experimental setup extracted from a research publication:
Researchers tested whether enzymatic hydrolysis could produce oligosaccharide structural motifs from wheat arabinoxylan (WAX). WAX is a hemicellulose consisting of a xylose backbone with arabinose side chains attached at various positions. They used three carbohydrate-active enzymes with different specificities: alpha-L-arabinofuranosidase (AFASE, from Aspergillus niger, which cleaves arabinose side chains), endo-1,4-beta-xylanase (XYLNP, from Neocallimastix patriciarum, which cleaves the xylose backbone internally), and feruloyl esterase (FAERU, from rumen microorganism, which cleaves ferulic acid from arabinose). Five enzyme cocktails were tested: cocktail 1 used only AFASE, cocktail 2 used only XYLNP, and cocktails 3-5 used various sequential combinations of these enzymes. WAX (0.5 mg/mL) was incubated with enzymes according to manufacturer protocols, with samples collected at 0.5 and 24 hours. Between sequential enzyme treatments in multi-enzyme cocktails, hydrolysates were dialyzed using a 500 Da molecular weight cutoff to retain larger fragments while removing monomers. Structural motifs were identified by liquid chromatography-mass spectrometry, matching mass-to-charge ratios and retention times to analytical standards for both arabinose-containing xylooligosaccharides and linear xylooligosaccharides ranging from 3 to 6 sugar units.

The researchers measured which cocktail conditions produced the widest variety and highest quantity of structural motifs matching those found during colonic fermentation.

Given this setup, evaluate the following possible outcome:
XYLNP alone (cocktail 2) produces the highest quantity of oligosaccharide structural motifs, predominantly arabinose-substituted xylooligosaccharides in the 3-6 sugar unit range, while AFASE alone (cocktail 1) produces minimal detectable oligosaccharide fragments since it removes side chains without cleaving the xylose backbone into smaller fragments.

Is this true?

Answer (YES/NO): YES